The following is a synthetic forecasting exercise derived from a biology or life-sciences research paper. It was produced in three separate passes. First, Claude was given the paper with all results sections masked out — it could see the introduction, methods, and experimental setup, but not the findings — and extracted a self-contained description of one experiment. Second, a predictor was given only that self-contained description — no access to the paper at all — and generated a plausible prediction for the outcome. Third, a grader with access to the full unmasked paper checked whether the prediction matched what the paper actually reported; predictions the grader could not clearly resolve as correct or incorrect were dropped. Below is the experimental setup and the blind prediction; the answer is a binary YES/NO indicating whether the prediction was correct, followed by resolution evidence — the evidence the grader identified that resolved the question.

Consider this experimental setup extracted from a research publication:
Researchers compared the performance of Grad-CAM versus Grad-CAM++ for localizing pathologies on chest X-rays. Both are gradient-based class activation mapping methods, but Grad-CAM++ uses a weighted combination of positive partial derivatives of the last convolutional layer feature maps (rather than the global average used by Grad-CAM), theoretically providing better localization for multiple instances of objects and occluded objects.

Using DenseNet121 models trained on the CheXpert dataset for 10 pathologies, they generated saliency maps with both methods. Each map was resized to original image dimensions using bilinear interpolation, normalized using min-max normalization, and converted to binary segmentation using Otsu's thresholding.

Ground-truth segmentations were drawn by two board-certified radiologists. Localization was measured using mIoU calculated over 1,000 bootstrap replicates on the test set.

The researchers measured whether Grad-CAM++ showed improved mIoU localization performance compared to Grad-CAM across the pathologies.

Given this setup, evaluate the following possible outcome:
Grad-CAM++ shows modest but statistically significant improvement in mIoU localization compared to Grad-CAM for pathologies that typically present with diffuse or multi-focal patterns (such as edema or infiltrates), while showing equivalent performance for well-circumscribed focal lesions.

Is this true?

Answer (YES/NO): NO